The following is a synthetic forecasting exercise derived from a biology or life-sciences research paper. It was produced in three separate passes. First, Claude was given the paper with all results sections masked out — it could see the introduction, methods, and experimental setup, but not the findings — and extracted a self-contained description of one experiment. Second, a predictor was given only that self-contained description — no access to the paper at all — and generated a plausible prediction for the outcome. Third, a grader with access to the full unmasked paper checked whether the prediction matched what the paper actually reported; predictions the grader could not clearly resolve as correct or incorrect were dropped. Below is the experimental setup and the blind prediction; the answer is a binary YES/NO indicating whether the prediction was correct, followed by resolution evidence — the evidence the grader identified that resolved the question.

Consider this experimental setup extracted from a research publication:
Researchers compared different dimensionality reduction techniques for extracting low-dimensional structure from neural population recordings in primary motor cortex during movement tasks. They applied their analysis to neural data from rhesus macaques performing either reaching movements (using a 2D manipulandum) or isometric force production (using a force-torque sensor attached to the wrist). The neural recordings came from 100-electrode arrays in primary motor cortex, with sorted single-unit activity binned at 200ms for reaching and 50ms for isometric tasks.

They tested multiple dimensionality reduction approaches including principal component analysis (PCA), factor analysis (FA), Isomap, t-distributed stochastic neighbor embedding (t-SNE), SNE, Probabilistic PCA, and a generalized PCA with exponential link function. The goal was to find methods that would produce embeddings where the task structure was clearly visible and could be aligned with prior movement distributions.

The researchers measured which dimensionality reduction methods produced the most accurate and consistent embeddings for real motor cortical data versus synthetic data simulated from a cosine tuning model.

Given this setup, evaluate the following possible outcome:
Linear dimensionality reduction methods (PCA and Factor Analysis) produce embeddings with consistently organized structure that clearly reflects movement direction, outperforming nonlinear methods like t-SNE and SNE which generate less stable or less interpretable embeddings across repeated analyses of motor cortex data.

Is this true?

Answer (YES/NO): YES